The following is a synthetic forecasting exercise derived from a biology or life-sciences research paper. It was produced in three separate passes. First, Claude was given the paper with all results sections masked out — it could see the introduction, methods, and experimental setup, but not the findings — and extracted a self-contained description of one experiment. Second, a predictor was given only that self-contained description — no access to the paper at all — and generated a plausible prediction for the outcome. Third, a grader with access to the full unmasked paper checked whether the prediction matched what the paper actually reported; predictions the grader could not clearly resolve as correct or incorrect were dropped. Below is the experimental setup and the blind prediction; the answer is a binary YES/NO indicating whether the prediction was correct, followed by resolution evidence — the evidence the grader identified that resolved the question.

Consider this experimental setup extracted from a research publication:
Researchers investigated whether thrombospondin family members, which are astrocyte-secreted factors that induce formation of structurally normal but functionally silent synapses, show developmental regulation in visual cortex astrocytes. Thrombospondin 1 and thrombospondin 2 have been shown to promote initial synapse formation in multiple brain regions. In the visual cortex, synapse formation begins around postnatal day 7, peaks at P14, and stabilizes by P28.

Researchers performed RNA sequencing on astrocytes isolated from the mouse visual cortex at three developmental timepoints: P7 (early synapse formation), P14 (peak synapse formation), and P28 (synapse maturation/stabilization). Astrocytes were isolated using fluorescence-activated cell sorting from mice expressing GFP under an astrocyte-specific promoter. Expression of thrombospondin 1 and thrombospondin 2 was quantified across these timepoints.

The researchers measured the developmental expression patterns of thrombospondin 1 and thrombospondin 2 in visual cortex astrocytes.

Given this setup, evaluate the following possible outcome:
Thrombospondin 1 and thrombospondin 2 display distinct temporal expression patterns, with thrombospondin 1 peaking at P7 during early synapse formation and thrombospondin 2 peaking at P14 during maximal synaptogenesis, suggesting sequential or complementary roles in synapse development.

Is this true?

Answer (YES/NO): NO